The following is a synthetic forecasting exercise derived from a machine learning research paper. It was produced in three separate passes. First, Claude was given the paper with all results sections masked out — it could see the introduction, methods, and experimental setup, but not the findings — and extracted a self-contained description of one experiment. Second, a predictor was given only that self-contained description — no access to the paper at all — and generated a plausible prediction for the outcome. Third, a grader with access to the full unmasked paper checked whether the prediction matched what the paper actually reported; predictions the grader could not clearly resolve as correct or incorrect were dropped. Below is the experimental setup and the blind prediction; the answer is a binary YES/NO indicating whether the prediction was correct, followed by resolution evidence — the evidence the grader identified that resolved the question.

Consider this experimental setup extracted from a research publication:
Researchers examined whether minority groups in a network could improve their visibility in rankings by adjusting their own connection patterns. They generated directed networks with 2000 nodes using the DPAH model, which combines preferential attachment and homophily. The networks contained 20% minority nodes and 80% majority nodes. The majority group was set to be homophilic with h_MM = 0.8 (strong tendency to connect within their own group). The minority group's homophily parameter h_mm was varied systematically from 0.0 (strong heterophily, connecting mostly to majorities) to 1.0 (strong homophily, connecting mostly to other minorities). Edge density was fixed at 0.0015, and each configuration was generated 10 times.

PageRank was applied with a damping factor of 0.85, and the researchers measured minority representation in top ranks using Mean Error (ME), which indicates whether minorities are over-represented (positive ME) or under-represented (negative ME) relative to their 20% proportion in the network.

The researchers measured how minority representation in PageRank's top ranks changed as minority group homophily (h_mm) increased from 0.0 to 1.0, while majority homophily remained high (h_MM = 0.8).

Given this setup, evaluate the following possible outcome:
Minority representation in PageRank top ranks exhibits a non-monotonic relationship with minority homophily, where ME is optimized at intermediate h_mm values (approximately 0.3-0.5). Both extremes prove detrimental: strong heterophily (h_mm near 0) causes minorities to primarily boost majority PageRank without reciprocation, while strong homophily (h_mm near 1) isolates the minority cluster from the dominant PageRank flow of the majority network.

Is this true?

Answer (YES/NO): NO